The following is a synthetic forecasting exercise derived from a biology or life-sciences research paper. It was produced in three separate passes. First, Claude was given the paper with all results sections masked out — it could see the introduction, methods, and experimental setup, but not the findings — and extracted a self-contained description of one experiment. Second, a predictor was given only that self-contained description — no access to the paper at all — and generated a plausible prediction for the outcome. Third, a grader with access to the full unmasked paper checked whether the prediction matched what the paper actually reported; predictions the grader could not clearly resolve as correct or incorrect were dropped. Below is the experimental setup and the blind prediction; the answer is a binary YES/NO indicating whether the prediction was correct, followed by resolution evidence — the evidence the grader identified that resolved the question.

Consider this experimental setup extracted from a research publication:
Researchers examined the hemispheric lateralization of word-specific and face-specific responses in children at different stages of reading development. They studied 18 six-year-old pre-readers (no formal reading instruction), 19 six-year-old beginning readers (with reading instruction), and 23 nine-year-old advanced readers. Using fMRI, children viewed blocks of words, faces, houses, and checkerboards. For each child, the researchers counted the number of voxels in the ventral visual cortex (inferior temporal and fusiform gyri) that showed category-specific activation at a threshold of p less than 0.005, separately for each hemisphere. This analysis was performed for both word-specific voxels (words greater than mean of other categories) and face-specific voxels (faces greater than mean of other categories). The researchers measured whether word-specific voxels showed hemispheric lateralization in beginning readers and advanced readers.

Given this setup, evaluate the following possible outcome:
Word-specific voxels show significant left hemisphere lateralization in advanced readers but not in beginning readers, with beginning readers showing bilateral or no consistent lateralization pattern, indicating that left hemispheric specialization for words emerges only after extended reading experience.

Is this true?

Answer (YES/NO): NO